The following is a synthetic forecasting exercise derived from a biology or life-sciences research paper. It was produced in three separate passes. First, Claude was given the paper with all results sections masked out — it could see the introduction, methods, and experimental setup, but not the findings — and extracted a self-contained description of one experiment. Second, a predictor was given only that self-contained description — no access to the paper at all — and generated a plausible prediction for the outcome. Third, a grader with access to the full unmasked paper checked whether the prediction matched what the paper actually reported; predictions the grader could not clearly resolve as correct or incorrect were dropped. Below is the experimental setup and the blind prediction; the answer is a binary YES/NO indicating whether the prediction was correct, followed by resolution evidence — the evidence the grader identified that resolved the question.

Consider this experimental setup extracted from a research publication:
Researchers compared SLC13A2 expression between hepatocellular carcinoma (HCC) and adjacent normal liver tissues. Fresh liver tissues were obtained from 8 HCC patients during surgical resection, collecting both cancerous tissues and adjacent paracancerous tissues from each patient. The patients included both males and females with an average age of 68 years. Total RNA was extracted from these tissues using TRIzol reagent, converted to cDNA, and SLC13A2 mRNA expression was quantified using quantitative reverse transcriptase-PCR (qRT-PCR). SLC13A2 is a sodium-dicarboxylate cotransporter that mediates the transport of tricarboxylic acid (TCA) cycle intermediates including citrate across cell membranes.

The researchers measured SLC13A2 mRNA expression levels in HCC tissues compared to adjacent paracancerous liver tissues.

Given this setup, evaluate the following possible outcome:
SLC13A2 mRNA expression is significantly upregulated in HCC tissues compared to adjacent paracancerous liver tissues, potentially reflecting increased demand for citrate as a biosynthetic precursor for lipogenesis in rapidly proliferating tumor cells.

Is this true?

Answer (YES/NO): NO